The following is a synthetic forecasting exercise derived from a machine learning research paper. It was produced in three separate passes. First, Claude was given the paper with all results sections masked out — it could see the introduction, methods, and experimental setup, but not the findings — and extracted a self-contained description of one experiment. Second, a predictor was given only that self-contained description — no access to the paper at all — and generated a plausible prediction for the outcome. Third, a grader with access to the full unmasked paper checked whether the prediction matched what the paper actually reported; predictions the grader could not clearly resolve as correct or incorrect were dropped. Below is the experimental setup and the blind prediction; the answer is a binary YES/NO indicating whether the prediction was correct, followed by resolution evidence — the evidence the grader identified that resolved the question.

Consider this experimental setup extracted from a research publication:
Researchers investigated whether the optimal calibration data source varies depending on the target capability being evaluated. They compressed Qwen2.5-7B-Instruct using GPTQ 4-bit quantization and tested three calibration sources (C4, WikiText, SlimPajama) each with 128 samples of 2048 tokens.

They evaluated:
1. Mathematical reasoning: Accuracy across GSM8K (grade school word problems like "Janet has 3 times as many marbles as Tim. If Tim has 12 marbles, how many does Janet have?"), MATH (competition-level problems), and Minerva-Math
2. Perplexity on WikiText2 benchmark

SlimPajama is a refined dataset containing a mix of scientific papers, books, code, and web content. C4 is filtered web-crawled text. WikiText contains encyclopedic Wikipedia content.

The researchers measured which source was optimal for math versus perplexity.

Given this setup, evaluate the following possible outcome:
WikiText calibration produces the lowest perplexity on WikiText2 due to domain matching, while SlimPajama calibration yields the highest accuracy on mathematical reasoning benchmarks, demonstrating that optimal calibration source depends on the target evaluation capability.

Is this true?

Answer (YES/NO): NO